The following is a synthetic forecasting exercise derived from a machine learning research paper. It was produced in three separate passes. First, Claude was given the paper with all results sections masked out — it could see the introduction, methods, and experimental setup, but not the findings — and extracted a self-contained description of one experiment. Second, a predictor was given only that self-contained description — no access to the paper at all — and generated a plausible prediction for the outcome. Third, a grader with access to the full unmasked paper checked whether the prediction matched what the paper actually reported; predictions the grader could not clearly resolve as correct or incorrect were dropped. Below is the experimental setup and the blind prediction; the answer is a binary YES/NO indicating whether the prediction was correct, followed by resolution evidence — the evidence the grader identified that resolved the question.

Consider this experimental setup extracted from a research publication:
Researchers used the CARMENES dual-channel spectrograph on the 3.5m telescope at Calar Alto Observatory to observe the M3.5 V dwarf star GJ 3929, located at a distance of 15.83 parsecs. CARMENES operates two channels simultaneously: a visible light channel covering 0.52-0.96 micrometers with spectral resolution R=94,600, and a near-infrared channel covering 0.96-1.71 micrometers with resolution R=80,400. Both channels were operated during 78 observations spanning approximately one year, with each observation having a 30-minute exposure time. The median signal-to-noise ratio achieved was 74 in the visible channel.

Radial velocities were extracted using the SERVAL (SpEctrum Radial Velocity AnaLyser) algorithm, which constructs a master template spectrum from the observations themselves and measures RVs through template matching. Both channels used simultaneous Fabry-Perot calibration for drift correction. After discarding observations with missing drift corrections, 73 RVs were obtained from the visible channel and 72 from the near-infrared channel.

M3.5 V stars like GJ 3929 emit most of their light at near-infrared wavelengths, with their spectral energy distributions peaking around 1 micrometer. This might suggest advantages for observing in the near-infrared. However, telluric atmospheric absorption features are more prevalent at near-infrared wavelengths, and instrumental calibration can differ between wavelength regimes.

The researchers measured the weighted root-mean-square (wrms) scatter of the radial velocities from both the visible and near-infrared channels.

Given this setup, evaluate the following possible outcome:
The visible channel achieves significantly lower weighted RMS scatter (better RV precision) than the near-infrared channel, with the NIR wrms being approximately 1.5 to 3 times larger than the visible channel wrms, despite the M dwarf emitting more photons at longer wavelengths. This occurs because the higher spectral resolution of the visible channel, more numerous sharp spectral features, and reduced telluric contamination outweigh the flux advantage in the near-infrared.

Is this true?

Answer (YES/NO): YES